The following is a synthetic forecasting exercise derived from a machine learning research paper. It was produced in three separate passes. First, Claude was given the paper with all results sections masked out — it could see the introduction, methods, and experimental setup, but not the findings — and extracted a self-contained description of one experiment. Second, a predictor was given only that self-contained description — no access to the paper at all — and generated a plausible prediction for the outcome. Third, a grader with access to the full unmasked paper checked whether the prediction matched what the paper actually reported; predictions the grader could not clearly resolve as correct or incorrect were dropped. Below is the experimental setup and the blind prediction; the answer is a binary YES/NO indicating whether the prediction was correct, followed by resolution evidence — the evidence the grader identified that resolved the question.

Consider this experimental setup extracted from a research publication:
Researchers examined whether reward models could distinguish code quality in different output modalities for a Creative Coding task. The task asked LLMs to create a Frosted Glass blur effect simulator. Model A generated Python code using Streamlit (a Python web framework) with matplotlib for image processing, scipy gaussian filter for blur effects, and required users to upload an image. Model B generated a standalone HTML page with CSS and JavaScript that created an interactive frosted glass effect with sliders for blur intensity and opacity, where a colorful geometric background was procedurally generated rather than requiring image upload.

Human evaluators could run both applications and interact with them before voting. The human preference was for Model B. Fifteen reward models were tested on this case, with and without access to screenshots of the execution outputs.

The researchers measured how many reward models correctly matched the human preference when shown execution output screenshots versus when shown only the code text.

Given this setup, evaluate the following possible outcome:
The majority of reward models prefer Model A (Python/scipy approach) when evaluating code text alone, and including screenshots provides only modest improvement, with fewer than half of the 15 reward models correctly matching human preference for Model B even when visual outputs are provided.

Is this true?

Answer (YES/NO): NO